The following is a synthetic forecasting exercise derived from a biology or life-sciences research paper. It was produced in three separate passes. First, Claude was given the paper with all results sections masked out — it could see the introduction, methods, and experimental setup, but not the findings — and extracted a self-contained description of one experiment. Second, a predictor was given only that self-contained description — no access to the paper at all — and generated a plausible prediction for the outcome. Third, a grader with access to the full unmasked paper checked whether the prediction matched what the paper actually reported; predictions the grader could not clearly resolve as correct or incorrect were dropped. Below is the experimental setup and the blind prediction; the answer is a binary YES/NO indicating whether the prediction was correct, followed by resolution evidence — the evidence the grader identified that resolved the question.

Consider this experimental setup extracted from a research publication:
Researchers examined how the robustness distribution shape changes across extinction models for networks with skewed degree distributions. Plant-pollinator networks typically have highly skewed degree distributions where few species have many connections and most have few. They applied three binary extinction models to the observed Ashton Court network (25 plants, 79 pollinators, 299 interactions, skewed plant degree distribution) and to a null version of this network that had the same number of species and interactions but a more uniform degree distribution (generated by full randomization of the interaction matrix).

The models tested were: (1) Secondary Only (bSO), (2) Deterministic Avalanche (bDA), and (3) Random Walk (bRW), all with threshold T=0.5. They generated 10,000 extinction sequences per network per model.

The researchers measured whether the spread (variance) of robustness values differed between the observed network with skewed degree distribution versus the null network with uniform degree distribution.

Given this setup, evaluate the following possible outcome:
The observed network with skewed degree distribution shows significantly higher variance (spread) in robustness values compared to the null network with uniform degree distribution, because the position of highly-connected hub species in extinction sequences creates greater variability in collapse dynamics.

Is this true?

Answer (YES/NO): YES